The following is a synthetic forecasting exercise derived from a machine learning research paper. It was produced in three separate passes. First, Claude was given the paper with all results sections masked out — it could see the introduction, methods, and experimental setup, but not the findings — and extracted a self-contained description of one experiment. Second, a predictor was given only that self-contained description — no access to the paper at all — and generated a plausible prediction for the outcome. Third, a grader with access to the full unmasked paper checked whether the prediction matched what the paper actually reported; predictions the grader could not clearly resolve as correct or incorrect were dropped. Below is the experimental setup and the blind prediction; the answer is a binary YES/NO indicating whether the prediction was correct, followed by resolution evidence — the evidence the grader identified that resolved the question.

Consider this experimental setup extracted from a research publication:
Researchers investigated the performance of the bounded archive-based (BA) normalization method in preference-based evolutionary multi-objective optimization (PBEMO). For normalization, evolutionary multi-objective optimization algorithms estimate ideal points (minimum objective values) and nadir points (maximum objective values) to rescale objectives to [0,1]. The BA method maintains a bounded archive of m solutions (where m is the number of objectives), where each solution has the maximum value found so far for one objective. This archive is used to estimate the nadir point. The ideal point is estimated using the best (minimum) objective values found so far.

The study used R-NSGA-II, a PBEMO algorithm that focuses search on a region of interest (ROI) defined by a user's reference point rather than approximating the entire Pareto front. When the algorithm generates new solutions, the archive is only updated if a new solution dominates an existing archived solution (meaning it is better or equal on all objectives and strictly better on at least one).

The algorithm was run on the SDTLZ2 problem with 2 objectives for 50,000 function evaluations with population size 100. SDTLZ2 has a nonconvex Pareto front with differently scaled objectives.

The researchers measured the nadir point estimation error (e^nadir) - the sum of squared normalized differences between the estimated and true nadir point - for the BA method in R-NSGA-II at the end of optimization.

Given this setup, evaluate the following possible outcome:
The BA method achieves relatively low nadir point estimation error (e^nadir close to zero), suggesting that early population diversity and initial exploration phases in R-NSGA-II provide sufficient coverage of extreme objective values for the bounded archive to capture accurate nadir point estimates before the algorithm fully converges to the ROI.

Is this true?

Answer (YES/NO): NO